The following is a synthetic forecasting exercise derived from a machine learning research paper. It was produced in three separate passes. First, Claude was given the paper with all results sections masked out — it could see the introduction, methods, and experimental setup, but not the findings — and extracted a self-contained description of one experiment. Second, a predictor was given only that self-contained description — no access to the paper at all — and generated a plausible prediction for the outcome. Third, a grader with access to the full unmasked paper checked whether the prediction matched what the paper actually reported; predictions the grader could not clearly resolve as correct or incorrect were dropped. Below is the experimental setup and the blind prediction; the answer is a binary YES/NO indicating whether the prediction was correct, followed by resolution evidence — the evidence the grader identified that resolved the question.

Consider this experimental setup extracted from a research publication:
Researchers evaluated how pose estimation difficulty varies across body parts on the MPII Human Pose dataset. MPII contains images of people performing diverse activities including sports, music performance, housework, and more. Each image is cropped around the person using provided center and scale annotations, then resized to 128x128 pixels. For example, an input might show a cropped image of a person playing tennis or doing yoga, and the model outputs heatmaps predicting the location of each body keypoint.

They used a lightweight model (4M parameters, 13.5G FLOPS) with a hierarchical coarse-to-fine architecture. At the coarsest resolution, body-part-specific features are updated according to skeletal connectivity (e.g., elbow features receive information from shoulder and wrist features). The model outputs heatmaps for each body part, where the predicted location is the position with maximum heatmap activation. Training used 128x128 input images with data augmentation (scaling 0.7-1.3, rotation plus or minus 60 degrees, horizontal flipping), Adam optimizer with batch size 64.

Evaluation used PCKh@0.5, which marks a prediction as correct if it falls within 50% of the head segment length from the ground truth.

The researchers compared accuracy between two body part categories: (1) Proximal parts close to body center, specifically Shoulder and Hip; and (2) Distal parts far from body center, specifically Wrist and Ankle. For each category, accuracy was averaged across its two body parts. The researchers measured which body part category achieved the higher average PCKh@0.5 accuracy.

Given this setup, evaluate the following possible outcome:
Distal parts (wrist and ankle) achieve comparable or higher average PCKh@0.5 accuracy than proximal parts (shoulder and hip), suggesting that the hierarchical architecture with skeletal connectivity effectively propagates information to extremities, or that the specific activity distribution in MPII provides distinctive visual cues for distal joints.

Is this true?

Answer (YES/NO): NO